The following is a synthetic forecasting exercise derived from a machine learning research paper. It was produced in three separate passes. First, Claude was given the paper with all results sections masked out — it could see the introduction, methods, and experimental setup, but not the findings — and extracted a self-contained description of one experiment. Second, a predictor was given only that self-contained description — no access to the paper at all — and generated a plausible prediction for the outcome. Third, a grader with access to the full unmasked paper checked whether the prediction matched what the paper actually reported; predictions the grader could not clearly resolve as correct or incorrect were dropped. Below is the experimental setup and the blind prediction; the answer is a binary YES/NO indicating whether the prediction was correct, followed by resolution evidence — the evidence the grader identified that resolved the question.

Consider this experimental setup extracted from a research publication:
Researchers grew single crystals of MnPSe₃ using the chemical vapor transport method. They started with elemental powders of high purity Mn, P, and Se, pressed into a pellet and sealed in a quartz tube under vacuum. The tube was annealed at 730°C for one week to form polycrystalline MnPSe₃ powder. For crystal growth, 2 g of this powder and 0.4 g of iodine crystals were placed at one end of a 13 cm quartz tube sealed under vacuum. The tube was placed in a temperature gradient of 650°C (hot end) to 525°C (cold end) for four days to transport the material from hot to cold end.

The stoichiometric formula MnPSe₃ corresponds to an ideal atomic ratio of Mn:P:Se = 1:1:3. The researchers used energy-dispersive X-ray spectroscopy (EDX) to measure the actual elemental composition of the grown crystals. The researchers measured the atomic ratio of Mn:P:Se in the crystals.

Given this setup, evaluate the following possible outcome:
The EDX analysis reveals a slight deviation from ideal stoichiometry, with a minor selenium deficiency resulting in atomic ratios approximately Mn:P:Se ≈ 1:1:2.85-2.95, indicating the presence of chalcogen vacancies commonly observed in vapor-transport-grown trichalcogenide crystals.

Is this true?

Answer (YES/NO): NO